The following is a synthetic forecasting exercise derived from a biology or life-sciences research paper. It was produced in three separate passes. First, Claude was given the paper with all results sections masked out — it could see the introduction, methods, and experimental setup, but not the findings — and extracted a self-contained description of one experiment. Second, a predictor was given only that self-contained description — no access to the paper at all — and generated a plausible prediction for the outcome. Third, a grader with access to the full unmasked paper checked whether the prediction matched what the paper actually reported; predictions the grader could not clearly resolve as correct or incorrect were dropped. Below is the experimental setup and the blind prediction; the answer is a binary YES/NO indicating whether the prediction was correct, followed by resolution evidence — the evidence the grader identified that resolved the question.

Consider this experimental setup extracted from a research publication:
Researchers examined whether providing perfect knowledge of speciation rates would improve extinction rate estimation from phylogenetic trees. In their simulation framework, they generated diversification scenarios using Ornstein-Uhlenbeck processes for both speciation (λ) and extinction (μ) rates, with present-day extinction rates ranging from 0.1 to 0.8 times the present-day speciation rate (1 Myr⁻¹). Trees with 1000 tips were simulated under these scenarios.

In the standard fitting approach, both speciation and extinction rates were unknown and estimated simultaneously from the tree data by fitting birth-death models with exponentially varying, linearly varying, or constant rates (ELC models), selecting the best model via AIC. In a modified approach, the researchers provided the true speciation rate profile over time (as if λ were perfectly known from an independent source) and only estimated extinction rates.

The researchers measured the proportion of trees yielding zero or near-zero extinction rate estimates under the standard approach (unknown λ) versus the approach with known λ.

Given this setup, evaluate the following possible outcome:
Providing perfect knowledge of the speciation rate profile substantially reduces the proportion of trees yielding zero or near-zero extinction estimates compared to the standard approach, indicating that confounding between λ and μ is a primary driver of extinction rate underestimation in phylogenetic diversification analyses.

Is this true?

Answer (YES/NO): YES